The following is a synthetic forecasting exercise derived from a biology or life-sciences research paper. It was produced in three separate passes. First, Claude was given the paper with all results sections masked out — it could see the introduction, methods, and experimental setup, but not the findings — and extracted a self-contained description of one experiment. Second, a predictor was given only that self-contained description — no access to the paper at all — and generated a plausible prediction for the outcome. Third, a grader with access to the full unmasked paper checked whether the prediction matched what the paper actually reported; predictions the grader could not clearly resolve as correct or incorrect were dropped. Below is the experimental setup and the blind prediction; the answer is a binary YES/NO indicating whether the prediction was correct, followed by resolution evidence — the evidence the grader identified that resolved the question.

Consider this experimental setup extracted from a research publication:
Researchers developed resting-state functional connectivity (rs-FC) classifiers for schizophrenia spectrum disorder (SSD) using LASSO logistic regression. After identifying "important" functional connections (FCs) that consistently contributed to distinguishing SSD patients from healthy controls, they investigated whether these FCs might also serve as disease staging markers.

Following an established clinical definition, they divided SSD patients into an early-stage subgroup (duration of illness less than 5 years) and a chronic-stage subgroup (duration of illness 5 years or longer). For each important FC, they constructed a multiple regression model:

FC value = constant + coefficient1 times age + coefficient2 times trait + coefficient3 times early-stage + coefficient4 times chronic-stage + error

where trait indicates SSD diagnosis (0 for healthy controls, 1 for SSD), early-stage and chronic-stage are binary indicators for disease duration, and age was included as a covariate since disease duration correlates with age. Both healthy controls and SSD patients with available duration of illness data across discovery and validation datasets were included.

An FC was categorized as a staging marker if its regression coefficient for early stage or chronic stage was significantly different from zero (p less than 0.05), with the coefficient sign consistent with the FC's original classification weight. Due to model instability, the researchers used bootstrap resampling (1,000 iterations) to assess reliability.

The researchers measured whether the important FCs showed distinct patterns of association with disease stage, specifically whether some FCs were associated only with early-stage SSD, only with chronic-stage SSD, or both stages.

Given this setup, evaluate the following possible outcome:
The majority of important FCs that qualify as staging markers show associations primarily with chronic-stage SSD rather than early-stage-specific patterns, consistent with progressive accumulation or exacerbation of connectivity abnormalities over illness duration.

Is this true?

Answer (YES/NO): YES